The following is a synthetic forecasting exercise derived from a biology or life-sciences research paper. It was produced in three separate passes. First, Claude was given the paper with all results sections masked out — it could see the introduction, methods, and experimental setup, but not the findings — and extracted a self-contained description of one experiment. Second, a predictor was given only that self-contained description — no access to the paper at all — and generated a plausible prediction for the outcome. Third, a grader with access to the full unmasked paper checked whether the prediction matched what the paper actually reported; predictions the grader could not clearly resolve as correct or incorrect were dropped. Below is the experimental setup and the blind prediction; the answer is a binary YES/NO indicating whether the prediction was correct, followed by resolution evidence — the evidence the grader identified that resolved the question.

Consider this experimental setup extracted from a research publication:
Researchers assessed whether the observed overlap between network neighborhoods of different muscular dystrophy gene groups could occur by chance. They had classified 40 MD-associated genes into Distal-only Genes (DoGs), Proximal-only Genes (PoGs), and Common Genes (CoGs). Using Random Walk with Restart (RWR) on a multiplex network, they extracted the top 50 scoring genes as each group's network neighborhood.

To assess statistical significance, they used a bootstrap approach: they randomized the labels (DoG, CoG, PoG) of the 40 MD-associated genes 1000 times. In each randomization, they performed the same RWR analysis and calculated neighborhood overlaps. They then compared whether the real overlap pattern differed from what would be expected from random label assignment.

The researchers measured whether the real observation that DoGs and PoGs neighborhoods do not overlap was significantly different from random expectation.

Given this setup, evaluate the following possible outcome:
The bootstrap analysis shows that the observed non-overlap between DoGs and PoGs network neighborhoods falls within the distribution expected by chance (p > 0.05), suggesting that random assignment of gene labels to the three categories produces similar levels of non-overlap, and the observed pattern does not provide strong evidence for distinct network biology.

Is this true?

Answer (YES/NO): NO